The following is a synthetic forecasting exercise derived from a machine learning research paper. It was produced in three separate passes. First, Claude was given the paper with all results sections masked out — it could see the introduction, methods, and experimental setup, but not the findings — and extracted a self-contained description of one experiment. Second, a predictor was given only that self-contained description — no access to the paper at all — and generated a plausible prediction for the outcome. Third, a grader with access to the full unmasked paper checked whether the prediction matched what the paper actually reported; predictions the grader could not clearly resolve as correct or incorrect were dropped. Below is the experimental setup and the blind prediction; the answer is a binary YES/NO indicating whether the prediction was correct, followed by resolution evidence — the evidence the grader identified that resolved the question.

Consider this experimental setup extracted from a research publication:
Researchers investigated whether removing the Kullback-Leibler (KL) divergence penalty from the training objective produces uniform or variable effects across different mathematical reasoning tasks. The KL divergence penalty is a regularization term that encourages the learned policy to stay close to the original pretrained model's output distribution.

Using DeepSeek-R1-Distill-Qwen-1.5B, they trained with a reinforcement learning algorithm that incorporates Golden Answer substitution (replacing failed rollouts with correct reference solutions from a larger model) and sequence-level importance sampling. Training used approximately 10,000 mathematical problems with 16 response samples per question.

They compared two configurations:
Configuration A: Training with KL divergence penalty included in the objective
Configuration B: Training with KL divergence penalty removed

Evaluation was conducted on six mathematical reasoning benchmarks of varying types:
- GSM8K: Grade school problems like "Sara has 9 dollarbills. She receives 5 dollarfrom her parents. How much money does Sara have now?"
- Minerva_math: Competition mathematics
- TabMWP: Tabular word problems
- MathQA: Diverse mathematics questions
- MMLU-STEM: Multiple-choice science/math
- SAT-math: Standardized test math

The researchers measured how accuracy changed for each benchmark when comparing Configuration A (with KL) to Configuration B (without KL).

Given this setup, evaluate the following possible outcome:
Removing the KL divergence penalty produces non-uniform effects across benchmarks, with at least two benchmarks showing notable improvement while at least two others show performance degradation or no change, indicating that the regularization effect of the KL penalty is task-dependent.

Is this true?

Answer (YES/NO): YES